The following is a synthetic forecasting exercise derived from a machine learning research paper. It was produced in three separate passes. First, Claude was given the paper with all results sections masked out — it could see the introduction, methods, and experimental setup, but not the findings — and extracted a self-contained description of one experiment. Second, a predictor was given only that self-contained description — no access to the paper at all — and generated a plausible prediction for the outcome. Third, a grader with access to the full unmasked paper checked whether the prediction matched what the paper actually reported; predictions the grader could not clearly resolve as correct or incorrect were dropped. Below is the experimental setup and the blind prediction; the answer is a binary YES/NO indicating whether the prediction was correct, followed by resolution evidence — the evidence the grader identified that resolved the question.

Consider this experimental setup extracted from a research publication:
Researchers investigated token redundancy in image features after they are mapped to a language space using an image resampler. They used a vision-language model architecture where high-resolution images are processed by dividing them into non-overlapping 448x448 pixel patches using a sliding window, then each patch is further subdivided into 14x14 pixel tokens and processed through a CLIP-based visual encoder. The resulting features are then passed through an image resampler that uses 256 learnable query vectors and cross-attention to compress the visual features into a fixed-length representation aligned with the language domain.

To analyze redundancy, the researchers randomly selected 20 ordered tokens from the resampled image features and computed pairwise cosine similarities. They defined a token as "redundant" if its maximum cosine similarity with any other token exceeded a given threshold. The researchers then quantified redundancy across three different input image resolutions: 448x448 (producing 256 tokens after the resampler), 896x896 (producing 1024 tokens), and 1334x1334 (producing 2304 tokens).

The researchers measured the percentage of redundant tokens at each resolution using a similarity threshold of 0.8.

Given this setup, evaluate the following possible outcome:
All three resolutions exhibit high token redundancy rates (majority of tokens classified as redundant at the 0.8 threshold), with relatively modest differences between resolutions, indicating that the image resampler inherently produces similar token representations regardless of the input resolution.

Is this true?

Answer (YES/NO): NO